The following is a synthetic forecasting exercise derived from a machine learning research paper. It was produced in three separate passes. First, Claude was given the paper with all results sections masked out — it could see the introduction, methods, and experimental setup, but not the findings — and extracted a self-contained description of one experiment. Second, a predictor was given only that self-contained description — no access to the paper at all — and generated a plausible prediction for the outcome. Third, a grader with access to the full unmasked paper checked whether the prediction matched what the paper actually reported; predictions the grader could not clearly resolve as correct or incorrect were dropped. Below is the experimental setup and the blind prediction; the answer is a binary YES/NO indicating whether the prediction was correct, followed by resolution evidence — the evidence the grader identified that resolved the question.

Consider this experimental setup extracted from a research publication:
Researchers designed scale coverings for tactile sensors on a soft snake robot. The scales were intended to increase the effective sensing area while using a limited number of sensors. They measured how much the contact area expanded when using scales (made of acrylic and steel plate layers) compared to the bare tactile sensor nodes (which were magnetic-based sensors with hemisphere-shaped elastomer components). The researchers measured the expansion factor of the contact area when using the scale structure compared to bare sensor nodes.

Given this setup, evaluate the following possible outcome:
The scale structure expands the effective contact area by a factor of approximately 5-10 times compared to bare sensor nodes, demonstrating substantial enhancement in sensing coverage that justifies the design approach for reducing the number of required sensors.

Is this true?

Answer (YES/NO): NO